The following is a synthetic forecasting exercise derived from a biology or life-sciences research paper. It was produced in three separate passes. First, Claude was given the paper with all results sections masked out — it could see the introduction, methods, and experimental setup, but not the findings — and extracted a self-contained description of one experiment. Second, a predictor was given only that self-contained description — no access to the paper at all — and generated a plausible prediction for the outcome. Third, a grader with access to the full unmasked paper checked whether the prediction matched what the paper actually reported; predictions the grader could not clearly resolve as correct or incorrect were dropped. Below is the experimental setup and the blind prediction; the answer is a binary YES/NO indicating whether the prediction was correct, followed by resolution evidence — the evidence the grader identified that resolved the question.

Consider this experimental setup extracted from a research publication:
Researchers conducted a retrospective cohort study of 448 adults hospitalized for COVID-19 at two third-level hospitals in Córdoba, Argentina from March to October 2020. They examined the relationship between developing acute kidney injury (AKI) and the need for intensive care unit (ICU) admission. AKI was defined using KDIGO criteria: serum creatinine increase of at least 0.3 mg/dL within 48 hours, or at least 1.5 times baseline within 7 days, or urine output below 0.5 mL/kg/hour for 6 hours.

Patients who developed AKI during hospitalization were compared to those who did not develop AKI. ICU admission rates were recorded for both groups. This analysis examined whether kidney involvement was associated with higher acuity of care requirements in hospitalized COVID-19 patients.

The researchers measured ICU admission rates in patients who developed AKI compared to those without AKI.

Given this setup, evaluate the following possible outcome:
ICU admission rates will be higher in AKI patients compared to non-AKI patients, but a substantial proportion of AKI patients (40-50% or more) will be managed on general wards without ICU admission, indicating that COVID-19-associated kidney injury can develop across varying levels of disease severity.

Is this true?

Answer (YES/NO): NO